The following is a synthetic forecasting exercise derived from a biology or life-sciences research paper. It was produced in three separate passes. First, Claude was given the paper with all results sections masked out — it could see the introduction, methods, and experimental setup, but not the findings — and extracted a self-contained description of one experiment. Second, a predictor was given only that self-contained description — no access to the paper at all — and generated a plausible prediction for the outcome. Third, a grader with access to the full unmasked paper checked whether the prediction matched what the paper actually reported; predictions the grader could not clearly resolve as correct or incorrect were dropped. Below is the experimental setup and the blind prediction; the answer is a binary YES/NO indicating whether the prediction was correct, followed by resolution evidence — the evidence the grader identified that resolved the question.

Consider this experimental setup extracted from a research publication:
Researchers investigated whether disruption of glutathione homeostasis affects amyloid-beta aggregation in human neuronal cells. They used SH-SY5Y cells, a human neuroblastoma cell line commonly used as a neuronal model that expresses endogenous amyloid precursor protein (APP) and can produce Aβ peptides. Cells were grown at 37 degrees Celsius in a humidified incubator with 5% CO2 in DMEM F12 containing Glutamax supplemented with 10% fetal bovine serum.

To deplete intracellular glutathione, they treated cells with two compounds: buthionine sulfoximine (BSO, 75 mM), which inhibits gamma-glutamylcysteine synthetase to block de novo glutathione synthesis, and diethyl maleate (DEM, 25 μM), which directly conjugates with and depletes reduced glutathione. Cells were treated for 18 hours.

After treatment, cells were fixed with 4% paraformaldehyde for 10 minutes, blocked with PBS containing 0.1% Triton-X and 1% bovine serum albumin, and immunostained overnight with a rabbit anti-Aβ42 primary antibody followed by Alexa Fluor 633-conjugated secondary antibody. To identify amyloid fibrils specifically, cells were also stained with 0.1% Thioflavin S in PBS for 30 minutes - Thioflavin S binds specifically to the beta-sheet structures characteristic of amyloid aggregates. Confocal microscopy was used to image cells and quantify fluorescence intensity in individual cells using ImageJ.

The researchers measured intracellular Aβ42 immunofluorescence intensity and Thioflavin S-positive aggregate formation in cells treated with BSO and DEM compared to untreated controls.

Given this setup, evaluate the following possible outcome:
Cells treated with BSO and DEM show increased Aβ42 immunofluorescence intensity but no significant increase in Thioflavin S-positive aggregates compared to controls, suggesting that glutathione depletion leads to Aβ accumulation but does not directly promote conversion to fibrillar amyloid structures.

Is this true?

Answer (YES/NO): NO